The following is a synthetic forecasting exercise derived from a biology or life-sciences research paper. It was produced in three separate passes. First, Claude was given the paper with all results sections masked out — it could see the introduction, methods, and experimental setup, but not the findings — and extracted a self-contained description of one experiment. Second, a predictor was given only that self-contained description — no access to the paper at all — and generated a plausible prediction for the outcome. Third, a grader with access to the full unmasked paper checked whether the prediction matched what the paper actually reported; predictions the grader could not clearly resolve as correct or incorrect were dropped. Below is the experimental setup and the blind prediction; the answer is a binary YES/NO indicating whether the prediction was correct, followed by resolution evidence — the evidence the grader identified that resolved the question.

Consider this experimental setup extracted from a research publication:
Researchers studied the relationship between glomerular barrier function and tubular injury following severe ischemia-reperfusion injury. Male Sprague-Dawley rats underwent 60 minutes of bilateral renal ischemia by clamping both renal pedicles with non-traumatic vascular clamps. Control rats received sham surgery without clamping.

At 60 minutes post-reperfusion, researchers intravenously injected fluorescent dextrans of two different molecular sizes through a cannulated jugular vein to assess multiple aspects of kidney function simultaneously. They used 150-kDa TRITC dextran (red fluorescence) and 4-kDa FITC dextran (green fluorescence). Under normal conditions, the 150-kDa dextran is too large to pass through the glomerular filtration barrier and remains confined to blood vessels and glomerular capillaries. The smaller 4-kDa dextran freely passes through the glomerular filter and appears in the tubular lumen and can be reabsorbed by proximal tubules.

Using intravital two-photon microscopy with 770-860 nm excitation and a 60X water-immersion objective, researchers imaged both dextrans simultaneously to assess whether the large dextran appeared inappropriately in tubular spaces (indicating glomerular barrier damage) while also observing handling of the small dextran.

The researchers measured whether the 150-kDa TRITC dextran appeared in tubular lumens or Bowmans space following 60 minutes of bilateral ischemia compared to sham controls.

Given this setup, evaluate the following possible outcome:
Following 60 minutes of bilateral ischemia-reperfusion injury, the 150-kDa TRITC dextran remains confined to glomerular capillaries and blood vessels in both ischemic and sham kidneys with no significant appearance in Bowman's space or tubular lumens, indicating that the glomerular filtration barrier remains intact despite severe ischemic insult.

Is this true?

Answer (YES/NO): NO